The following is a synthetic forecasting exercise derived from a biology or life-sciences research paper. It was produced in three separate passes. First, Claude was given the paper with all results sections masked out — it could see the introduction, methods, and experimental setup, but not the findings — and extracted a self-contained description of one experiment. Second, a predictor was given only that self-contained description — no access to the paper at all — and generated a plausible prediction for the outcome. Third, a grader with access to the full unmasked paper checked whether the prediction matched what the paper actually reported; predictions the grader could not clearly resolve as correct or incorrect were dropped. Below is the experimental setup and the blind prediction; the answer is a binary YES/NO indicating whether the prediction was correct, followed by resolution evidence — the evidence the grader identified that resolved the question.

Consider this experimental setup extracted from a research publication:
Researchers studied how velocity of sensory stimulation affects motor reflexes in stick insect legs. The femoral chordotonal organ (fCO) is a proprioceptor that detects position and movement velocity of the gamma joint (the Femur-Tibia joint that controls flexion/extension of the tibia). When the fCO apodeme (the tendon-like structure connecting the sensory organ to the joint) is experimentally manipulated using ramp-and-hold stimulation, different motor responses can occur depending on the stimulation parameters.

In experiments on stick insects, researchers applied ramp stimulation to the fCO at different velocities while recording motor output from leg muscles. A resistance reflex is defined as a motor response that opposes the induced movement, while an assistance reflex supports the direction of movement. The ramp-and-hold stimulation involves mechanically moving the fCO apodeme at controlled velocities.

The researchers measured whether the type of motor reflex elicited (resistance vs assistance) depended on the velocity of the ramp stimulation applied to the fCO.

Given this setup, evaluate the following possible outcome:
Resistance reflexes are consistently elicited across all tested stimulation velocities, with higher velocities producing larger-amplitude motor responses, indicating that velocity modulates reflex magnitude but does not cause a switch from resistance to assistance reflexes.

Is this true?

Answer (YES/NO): NO